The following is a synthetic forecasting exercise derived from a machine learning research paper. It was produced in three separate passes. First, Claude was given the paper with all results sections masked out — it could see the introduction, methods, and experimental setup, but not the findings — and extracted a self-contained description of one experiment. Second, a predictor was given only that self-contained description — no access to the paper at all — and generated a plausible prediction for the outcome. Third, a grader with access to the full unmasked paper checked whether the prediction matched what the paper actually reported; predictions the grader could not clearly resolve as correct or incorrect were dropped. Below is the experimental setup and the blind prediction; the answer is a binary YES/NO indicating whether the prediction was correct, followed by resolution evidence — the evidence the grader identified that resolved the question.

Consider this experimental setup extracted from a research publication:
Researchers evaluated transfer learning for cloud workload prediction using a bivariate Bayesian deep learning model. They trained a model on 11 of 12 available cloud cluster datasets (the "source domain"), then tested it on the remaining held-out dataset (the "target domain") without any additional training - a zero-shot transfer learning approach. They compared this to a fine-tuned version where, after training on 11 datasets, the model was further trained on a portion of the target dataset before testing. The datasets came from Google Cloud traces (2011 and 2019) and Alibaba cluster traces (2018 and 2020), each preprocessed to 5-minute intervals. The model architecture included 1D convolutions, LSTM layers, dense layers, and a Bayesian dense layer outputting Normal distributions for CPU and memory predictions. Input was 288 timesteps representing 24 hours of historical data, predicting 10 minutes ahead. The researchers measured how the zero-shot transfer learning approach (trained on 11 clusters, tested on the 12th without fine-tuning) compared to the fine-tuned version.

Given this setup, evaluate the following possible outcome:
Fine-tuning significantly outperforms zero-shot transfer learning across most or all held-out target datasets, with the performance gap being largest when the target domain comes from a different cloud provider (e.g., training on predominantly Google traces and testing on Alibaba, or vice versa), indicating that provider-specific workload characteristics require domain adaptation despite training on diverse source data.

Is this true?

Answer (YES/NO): NO